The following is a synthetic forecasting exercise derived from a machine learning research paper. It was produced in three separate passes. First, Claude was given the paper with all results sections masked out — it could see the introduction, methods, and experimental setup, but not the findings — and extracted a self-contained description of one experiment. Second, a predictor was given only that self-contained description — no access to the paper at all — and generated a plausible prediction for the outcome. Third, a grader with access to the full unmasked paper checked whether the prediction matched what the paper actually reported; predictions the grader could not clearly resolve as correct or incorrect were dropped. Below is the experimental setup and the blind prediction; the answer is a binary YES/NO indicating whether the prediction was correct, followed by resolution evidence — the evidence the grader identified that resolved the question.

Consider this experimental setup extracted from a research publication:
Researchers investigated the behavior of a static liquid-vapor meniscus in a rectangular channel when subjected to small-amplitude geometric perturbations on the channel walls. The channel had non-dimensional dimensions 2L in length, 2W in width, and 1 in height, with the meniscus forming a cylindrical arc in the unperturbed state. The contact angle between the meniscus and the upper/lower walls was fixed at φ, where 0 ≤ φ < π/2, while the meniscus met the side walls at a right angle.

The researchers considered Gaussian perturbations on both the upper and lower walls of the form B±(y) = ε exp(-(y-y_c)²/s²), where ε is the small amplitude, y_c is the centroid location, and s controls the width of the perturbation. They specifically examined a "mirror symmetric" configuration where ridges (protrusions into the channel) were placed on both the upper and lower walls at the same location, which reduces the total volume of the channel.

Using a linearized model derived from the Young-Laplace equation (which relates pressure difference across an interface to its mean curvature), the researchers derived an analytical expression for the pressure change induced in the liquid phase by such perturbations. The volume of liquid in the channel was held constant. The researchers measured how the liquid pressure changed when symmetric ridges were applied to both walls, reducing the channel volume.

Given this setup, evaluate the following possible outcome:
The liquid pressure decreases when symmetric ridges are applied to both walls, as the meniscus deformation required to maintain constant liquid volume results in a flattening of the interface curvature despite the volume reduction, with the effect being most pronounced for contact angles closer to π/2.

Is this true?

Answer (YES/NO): NO